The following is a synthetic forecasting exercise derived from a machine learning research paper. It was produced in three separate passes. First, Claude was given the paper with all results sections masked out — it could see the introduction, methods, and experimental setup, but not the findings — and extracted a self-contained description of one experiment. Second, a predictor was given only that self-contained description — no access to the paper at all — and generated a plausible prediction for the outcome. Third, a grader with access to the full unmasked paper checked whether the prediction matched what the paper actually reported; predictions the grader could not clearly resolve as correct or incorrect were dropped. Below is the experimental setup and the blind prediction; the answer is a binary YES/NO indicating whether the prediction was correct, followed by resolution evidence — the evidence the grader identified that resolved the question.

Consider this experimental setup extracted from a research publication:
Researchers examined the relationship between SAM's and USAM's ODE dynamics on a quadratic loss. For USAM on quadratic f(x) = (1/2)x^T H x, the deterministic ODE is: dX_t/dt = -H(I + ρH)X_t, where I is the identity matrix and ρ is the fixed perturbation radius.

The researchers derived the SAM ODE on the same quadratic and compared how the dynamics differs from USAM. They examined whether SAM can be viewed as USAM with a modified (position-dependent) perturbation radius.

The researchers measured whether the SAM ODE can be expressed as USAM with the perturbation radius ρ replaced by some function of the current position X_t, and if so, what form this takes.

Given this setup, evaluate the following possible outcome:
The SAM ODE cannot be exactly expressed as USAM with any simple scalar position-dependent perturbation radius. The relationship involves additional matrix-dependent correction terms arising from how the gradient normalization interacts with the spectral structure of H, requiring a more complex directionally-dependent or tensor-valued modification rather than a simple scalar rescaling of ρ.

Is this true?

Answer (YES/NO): NO